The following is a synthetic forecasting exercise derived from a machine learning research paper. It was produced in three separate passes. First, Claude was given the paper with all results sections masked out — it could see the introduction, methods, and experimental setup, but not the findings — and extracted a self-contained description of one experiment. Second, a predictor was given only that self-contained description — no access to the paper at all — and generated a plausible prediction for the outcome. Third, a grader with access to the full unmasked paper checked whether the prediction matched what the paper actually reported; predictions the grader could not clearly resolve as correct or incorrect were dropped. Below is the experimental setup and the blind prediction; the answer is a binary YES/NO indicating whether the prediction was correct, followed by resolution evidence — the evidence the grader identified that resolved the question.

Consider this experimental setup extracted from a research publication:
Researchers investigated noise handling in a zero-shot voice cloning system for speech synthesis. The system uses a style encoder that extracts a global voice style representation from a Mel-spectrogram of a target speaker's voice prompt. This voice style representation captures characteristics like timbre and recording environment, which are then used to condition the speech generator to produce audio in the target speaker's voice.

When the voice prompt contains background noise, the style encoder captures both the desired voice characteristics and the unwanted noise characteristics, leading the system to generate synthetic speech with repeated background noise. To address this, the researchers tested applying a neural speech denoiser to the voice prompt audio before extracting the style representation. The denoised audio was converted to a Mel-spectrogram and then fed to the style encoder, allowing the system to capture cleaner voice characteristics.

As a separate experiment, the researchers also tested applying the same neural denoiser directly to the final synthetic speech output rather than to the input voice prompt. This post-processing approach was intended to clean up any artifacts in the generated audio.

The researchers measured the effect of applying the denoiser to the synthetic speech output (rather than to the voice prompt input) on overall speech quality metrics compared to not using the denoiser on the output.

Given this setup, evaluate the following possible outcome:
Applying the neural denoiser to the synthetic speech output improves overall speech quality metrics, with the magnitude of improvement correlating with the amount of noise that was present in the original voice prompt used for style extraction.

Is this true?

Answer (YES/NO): NO